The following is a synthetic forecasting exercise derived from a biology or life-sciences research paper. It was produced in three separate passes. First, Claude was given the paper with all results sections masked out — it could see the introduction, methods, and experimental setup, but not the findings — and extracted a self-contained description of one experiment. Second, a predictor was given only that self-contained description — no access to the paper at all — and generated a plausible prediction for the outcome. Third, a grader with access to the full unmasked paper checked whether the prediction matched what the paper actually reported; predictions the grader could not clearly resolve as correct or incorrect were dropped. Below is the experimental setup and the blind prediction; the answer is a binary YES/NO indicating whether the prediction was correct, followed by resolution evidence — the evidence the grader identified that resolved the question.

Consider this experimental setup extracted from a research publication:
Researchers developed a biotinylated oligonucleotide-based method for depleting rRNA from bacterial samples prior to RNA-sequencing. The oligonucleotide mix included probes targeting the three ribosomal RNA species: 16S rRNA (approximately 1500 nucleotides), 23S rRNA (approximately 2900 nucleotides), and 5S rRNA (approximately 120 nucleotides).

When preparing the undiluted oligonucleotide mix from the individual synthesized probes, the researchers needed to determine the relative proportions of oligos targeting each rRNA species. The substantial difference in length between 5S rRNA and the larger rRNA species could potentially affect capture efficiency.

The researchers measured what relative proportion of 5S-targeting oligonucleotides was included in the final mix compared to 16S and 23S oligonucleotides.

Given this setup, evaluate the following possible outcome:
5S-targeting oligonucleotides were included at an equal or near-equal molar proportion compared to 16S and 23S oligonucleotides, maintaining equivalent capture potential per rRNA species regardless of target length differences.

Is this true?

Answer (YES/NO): NO